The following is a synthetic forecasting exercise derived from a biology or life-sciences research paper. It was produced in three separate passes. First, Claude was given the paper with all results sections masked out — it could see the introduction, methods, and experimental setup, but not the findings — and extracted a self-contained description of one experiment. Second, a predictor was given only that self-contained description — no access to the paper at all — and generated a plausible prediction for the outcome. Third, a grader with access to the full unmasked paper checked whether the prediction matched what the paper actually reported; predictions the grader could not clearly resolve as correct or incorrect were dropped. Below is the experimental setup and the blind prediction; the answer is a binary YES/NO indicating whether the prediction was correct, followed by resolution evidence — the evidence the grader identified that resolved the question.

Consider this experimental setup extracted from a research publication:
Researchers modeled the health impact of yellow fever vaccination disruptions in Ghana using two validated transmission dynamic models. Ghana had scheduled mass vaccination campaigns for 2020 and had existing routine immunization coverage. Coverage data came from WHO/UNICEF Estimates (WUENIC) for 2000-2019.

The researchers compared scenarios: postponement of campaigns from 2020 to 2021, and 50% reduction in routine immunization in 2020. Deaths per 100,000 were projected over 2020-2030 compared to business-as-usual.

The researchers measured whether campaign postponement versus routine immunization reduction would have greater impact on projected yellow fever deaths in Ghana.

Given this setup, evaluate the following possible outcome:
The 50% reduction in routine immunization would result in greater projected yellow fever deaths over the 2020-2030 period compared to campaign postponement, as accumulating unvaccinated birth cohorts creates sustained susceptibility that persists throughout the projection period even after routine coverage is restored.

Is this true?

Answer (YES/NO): YES